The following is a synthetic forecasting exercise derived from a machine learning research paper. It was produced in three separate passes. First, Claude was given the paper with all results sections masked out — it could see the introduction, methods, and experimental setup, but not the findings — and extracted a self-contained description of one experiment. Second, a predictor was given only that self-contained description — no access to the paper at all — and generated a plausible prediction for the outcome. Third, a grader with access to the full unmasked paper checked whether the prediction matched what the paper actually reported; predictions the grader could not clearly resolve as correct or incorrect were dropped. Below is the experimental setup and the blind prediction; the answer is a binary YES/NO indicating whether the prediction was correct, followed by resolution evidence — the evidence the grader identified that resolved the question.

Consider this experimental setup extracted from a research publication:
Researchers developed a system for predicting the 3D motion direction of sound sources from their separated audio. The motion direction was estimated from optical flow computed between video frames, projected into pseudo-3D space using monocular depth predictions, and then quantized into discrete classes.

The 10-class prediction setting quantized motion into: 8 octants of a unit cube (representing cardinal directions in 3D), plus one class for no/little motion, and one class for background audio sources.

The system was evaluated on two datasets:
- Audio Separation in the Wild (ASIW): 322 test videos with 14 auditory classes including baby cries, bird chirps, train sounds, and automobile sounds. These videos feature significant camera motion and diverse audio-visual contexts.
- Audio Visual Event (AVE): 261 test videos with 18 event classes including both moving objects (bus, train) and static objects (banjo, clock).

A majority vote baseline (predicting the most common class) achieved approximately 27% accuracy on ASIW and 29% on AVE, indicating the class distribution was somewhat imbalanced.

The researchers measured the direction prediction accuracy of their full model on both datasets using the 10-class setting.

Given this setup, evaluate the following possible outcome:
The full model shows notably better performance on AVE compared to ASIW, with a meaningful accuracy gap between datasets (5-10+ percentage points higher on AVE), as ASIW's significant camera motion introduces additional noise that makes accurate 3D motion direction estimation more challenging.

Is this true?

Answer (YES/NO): NO